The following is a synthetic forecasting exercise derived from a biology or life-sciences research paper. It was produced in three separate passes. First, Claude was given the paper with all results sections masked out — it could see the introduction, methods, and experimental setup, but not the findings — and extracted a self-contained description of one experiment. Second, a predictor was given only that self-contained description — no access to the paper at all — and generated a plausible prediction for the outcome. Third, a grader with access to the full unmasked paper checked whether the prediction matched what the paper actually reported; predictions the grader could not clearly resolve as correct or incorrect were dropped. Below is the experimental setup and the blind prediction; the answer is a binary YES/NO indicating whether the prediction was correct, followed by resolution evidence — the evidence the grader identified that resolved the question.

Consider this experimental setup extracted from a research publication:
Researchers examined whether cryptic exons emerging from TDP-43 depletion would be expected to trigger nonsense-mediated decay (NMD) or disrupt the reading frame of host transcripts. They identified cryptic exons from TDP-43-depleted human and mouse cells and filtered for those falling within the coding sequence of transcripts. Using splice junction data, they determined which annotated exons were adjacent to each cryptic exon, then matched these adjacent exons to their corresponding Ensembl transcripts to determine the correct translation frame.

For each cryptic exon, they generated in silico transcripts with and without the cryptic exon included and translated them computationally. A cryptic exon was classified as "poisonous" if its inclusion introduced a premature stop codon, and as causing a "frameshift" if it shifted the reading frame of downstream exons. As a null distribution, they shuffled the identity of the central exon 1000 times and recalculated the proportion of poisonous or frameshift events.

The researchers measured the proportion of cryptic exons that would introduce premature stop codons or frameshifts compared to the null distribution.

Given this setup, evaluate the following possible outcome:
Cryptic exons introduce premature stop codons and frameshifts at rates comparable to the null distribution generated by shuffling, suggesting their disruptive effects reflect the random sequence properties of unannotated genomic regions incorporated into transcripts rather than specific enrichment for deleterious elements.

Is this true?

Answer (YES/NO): YES